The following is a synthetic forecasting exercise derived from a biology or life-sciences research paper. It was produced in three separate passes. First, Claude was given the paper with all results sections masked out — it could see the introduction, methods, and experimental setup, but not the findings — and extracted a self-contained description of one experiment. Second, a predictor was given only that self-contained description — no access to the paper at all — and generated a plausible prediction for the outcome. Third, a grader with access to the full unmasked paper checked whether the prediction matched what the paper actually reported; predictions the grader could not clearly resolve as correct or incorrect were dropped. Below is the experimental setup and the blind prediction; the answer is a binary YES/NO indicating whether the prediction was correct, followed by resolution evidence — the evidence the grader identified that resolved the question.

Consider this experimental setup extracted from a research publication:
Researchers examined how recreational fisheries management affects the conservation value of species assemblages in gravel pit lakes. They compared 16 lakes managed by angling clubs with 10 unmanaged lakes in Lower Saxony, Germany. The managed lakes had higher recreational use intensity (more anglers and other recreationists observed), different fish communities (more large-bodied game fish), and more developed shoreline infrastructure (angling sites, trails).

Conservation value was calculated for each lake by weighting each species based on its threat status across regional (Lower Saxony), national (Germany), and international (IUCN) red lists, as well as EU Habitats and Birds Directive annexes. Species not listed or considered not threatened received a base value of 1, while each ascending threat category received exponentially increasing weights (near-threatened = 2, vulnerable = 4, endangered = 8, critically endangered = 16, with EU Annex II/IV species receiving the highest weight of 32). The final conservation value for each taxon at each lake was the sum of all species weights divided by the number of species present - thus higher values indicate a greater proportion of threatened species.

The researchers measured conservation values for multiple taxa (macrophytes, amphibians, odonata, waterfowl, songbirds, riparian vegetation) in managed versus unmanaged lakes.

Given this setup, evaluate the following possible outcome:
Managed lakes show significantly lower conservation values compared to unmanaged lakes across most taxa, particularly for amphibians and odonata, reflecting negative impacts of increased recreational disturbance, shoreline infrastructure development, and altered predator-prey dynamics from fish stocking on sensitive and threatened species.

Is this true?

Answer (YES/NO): NO